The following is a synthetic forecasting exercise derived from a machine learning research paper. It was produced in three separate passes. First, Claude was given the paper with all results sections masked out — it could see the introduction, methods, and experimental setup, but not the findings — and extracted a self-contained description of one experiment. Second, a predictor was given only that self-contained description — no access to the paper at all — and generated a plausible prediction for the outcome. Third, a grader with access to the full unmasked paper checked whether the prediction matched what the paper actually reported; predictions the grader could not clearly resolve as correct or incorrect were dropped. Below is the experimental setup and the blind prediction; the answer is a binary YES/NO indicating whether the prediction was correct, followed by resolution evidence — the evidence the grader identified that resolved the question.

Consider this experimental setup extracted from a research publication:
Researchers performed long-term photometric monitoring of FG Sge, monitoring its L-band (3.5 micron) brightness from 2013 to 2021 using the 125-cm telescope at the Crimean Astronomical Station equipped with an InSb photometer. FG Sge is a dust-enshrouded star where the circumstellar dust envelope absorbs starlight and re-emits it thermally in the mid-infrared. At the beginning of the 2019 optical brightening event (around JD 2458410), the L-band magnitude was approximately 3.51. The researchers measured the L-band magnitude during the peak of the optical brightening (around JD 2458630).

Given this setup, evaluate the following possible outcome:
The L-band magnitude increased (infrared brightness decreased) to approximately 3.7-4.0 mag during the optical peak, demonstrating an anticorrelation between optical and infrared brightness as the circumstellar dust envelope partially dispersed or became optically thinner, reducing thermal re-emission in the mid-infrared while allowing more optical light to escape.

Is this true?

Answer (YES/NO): NO